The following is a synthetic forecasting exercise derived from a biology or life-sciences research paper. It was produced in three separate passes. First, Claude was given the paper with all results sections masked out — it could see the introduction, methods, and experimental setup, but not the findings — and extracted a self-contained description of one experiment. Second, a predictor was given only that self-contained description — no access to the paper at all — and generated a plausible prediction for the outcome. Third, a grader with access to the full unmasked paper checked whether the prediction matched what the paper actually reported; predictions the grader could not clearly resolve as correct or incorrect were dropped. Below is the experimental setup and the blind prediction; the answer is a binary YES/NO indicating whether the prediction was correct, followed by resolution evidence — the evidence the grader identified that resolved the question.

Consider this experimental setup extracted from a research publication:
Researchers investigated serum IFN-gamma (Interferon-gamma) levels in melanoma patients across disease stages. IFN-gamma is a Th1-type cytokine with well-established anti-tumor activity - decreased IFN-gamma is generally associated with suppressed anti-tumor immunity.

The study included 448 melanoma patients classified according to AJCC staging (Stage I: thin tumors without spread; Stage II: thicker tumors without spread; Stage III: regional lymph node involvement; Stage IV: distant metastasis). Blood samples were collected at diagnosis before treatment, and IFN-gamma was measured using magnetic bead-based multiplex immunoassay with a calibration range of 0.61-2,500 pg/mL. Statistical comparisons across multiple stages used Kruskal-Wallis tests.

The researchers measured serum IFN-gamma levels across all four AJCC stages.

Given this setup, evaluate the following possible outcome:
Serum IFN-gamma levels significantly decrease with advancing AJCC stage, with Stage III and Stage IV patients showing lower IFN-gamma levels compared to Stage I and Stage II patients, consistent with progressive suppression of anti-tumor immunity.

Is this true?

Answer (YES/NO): NO